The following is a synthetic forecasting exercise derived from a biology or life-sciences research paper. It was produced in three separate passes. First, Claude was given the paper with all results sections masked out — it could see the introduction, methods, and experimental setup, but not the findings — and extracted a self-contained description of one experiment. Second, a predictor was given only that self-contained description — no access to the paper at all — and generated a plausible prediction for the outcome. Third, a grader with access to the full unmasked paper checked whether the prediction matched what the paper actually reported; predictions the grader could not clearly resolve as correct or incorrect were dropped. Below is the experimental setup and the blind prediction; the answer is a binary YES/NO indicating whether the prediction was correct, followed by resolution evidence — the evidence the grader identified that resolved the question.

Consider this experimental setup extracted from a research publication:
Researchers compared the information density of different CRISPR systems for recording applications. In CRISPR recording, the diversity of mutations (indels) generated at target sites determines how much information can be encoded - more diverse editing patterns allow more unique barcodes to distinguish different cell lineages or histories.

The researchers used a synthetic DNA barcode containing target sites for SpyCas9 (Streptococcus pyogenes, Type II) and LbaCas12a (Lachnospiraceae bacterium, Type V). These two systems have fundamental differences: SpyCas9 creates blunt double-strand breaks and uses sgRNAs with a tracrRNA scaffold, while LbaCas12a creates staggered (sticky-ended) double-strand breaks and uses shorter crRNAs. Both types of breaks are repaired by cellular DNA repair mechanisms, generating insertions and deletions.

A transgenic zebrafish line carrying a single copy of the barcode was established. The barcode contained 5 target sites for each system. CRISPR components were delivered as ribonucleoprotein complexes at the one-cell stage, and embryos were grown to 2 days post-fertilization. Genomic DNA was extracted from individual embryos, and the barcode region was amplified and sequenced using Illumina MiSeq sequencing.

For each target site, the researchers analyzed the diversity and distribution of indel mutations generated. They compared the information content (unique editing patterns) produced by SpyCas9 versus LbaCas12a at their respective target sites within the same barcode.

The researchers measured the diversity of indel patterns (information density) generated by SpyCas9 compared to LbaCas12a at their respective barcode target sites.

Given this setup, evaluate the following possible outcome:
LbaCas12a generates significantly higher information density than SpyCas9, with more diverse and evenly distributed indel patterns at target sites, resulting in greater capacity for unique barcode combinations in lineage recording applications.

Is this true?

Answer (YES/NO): NO